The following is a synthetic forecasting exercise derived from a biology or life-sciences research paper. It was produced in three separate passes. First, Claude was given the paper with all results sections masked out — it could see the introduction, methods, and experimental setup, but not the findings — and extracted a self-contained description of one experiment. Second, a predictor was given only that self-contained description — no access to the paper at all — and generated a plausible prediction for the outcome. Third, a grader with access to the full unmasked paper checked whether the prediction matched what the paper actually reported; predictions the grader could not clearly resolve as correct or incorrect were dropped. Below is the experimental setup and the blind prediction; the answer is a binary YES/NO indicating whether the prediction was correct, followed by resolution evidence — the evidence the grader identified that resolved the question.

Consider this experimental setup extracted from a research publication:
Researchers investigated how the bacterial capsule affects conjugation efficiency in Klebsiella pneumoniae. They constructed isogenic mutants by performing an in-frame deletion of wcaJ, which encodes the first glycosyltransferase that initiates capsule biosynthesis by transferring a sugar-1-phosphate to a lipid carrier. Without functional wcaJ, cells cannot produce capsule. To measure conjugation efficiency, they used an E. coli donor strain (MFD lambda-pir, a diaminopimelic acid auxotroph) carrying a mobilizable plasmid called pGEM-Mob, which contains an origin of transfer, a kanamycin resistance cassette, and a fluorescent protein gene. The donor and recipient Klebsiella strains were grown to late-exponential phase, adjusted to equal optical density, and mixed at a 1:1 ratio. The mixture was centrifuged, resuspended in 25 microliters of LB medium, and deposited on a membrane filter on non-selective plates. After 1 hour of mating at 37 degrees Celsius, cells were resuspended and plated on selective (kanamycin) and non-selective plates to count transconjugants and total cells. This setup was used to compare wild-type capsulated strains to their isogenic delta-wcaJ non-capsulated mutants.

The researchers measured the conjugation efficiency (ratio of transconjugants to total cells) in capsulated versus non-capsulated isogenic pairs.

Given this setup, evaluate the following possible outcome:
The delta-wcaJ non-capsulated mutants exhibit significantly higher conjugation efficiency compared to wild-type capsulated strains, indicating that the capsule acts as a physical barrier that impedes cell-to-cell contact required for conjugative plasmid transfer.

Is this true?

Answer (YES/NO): YES